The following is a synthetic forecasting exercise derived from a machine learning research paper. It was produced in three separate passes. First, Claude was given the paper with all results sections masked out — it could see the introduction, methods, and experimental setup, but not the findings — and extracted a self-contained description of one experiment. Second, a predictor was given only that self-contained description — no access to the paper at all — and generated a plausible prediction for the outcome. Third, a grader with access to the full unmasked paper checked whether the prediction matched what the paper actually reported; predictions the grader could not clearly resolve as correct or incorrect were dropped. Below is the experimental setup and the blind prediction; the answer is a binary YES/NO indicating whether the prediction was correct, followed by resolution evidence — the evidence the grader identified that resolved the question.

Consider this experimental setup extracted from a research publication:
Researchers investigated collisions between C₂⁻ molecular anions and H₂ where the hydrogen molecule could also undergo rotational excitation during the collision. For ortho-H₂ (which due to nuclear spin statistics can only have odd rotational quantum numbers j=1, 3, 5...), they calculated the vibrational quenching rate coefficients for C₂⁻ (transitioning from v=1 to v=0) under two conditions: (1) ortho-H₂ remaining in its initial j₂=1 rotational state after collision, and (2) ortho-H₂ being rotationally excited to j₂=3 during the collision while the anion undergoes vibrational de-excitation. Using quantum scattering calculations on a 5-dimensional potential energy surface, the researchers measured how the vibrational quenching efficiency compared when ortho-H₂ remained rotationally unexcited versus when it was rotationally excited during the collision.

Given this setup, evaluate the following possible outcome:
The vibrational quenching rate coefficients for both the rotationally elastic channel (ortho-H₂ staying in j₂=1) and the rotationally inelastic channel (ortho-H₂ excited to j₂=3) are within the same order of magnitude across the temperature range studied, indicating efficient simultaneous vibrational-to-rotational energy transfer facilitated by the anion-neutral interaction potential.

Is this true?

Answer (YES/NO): NO